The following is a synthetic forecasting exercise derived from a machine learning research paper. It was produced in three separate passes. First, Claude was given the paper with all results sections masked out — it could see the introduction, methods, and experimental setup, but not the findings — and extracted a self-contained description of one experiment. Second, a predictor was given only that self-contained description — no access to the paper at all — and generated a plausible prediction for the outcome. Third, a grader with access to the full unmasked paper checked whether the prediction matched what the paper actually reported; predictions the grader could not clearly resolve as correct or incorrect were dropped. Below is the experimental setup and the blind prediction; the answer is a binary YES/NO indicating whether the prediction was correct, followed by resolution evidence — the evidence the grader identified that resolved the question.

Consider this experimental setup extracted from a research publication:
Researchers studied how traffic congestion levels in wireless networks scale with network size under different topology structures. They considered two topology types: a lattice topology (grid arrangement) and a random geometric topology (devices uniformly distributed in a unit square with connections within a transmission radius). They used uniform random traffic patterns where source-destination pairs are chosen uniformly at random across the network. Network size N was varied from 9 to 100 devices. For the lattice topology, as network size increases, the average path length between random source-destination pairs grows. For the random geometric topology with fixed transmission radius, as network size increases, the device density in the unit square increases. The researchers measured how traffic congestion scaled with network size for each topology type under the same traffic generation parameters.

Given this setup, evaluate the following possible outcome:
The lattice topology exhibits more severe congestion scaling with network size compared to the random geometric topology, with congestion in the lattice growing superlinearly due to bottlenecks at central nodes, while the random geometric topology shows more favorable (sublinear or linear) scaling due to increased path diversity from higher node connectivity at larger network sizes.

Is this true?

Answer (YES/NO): NO